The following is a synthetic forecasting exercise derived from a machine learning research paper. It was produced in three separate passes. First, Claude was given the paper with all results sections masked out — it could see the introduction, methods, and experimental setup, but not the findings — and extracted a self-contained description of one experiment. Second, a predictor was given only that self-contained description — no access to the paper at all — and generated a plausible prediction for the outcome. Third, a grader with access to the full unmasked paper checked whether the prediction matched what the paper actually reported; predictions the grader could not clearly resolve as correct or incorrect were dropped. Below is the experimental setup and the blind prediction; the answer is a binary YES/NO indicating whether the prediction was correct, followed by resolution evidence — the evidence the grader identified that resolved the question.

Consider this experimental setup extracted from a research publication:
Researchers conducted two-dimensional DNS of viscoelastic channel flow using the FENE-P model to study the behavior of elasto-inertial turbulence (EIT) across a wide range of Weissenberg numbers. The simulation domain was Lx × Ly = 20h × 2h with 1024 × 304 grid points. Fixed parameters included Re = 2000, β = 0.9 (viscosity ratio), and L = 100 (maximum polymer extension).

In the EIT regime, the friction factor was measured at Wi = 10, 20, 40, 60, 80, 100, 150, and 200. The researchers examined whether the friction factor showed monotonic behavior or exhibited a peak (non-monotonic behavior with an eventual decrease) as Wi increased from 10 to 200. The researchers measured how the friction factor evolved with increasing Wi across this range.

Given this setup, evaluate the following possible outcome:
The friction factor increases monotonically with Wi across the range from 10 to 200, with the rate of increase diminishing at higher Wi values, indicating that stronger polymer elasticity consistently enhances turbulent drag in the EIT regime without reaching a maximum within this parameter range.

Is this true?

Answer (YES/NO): YES